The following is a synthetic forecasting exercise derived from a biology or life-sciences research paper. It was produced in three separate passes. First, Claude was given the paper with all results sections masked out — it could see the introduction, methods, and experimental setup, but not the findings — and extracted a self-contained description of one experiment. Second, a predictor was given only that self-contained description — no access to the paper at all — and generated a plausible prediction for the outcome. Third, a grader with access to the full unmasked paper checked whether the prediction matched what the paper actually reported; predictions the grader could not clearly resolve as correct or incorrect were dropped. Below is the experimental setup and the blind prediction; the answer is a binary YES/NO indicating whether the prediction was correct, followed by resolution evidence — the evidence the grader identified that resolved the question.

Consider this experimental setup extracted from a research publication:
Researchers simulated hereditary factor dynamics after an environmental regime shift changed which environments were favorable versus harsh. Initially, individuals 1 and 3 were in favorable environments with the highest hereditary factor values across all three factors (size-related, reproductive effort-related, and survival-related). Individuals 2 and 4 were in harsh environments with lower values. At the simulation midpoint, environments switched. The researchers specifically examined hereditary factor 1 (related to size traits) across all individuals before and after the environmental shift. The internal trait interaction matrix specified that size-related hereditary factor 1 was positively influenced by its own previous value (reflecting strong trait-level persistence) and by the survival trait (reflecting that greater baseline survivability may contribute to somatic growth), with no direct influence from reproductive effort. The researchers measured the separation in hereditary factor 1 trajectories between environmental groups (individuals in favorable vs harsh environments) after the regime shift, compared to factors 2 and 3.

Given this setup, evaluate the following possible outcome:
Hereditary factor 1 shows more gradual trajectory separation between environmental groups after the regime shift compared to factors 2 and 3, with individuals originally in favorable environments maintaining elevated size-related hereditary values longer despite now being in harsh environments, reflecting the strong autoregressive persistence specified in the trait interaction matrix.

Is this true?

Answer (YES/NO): YES